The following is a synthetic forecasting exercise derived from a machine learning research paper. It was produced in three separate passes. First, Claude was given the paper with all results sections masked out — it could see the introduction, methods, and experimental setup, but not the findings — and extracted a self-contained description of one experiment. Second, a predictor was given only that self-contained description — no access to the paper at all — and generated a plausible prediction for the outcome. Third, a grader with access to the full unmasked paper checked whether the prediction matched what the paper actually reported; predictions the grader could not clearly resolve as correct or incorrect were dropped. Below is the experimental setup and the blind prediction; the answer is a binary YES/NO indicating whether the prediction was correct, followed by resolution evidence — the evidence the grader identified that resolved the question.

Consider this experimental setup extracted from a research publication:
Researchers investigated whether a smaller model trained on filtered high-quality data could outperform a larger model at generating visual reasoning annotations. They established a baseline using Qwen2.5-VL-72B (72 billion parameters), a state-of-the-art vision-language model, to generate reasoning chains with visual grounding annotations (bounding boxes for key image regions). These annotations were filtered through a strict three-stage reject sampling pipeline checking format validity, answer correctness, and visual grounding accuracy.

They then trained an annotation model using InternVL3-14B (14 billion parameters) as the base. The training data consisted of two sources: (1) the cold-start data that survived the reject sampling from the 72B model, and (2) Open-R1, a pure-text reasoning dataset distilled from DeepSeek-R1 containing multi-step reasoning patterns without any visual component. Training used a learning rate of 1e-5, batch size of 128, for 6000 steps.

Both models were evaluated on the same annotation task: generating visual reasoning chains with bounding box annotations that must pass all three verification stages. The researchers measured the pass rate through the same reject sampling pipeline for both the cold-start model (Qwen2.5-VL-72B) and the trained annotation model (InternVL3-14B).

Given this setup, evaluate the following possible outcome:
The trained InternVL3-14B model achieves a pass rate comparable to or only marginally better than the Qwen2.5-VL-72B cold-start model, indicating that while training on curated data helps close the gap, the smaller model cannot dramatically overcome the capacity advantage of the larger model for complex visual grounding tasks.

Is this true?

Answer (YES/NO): NO